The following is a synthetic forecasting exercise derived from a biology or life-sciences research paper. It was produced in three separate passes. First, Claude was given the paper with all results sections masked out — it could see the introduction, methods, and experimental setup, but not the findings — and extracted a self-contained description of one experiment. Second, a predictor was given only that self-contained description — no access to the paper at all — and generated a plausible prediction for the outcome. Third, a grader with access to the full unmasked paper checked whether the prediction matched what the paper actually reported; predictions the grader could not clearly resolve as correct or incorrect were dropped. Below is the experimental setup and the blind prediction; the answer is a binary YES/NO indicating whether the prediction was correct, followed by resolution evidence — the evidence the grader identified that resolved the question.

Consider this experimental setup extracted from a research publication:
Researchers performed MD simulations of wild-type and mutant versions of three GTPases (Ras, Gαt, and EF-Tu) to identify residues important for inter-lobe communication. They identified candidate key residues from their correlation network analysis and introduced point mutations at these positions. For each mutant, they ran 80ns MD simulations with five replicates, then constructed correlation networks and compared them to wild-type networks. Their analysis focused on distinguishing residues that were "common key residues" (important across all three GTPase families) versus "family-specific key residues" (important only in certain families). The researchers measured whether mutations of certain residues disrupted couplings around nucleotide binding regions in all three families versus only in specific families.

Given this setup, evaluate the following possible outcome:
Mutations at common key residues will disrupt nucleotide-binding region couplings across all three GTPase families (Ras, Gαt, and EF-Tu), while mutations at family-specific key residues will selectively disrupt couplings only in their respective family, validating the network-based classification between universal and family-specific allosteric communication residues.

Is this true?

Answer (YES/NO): YES